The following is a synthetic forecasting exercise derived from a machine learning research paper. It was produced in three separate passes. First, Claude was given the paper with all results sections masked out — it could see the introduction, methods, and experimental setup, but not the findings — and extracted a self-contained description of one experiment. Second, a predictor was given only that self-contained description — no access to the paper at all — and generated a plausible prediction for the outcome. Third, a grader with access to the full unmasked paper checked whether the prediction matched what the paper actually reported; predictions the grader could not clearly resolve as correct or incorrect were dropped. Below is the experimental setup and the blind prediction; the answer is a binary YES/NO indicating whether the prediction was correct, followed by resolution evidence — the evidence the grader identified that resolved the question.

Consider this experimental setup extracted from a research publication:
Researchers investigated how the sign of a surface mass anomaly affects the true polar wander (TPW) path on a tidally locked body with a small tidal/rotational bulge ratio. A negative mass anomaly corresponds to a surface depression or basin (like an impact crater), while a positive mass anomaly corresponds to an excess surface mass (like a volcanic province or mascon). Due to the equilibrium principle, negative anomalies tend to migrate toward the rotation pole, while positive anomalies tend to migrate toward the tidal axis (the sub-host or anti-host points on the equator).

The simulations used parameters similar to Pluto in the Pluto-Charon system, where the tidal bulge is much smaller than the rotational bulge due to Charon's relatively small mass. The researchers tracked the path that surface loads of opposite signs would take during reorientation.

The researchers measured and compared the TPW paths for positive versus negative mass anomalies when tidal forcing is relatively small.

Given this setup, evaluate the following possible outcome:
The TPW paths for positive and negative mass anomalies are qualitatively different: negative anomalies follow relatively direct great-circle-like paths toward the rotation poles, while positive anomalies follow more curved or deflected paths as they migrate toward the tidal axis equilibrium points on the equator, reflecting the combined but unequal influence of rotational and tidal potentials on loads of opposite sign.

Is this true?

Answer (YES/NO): NO